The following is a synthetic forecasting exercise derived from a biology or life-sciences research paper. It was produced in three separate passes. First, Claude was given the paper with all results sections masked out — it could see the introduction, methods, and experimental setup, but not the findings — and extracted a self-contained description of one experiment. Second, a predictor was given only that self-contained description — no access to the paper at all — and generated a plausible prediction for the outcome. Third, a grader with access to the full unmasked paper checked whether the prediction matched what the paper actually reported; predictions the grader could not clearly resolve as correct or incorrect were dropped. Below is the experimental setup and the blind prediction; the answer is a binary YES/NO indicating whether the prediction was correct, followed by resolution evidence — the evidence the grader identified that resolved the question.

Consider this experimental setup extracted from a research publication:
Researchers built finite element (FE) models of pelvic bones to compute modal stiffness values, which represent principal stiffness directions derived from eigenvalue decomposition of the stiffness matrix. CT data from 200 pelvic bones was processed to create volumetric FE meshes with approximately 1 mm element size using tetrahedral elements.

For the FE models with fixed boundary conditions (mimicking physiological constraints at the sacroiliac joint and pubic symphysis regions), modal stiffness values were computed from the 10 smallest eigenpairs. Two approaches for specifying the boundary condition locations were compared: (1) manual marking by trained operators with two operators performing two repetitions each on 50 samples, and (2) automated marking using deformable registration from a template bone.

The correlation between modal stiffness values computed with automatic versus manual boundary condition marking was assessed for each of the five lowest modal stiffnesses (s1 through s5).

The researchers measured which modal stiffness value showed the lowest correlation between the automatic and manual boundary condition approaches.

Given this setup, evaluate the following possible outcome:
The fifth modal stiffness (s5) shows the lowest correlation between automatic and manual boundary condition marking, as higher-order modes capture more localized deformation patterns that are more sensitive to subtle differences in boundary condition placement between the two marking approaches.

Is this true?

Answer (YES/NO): YES